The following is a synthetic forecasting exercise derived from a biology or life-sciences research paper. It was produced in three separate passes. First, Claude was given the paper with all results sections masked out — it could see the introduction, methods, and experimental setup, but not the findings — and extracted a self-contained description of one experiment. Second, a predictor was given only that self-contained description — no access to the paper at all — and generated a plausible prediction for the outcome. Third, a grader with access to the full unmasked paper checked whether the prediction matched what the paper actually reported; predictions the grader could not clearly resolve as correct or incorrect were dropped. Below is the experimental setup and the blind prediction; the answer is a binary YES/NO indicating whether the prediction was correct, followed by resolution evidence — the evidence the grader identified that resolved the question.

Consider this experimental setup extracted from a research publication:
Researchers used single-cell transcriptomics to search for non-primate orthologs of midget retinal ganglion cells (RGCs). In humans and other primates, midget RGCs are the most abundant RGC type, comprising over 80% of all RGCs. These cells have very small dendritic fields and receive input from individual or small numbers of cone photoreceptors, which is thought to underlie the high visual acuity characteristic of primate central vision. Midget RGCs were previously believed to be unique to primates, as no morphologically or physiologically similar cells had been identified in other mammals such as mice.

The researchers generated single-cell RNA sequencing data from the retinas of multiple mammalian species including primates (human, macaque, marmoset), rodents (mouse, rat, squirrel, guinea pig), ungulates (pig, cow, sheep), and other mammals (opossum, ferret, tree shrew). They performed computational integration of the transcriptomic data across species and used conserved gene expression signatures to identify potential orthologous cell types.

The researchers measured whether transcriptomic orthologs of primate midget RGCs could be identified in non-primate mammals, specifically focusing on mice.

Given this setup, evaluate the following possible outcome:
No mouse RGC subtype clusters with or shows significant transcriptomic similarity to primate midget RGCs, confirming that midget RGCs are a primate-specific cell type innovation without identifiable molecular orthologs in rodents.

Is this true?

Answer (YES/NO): NO